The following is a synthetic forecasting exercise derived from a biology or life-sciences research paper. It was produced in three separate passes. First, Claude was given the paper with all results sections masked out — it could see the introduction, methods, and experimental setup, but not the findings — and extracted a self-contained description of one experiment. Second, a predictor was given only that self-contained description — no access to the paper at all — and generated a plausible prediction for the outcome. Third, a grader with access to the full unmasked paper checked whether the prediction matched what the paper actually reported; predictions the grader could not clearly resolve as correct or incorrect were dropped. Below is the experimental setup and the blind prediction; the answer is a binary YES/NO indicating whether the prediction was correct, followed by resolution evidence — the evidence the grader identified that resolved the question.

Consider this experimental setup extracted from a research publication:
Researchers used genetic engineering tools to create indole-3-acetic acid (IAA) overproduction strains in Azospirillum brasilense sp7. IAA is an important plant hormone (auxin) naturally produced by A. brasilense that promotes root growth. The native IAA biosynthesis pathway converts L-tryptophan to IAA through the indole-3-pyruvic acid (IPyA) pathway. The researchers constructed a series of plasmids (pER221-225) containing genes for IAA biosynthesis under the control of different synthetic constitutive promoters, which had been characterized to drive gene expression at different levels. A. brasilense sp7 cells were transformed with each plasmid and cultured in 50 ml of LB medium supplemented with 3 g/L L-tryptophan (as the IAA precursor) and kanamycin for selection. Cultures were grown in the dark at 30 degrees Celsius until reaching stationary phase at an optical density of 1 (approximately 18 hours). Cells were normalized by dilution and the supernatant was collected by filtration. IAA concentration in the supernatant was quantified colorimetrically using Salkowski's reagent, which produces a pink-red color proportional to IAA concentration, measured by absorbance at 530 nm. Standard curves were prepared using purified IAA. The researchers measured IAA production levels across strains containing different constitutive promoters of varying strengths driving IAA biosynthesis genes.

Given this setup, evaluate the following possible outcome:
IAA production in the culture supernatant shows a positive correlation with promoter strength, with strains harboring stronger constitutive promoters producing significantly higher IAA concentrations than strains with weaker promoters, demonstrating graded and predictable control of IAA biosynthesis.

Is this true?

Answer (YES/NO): YES